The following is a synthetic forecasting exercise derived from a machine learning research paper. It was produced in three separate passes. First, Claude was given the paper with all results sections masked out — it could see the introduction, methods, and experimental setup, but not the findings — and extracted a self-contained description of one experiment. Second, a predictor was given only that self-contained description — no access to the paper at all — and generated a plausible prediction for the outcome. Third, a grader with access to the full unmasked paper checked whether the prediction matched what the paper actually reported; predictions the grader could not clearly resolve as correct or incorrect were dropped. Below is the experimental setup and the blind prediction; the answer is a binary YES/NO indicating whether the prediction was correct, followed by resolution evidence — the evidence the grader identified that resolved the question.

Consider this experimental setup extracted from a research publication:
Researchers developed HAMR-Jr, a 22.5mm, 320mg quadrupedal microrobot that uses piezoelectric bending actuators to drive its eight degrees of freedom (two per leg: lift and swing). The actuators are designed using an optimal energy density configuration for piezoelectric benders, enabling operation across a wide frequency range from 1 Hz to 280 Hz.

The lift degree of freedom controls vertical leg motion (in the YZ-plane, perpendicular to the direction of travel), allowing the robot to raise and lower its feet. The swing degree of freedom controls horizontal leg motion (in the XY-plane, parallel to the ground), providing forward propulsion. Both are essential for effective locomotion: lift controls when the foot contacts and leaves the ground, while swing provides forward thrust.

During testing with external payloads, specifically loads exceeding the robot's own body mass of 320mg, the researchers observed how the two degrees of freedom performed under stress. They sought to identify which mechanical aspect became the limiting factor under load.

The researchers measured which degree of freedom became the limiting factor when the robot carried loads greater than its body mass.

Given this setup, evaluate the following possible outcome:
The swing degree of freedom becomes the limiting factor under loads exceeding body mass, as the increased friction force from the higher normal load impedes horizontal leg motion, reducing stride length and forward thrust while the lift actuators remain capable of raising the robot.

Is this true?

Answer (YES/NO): NO